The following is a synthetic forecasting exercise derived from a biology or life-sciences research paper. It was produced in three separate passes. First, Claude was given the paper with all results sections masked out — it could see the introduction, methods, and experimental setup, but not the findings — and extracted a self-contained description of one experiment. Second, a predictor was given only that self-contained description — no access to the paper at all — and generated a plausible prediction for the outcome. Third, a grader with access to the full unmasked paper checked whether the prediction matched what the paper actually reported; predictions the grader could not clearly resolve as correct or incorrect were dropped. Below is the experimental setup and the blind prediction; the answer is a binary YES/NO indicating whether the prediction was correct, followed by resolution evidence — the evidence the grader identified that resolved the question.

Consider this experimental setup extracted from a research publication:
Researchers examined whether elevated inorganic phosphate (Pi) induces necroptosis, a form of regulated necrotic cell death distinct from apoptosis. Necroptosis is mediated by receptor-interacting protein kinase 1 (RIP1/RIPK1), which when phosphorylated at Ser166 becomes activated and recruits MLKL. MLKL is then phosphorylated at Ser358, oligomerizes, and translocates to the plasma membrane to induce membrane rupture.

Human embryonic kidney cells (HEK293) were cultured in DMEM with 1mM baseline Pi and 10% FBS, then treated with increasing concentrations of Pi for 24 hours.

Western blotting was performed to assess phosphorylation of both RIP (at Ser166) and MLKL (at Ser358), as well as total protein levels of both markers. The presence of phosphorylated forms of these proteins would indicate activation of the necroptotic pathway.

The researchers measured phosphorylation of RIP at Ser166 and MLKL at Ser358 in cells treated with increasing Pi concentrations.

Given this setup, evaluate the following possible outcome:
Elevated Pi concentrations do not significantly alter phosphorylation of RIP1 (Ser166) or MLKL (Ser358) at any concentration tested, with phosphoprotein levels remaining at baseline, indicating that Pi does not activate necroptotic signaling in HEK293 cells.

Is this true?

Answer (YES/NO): YES